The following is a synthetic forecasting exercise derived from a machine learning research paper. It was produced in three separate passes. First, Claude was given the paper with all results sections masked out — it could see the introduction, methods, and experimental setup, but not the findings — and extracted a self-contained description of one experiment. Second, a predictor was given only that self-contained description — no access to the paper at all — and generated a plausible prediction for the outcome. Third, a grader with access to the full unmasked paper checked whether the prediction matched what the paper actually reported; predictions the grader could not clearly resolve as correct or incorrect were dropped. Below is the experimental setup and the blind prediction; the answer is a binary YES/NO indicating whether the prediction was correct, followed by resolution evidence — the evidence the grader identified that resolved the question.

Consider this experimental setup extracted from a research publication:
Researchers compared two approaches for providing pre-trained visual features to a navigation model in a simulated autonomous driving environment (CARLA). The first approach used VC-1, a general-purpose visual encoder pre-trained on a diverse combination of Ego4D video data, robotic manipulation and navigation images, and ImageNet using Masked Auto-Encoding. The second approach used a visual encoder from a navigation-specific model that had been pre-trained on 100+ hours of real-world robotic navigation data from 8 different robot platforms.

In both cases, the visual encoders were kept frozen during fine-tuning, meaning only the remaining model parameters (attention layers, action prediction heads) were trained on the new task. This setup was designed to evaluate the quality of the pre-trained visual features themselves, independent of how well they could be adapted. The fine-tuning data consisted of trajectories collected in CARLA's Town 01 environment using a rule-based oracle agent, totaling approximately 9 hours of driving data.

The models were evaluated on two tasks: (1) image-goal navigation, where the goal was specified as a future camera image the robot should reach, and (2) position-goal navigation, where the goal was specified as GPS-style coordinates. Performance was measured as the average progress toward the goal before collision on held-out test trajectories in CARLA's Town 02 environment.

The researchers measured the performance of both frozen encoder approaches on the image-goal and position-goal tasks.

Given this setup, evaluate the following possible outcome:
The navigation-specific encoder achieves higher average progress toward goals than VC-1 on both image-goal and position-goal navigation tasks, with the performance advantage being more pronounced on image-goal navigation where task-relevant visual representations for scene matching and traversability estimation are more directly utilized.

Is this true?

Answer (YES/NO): YES